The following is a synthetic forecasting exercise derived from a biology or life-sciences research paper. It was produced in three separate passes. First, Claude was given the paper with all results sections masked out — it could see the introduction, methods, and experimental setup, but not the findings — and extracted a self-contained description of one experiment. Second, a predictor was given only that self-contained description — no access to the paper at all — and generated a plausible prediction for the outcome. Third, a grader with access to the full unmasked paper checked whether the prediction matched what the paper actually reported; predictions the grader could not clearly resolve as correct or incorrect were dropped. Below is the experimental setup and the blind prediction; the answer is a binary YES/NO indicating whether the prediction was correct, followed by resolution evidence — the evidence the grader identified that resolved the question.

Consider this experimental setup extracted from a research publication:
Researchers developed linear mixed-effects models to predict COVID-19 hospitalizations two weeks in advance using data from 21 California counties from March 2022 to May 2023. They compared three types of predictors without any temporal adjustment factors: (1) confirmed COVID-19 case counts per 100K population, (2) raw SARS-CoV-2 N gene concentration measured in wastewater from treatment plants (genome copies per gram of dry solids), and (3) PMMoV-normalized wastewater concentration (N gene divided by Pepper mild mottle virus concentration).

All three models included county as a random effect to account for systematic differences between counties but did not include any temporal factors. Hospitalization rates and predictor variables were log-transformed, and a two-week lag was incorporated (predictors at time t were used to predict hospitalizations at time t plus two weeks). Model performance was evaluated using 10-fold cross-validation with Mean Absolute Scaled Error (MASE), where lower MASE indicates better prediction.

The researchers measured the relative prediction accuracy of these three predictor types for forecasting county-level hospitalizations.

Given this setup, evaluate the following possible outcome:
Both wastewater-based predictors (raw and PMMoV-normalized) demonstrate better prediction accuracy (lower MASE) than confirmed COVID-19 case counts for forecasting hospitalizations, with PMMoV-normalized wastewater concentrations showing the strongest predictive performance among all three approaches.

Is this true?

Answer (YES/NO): NO